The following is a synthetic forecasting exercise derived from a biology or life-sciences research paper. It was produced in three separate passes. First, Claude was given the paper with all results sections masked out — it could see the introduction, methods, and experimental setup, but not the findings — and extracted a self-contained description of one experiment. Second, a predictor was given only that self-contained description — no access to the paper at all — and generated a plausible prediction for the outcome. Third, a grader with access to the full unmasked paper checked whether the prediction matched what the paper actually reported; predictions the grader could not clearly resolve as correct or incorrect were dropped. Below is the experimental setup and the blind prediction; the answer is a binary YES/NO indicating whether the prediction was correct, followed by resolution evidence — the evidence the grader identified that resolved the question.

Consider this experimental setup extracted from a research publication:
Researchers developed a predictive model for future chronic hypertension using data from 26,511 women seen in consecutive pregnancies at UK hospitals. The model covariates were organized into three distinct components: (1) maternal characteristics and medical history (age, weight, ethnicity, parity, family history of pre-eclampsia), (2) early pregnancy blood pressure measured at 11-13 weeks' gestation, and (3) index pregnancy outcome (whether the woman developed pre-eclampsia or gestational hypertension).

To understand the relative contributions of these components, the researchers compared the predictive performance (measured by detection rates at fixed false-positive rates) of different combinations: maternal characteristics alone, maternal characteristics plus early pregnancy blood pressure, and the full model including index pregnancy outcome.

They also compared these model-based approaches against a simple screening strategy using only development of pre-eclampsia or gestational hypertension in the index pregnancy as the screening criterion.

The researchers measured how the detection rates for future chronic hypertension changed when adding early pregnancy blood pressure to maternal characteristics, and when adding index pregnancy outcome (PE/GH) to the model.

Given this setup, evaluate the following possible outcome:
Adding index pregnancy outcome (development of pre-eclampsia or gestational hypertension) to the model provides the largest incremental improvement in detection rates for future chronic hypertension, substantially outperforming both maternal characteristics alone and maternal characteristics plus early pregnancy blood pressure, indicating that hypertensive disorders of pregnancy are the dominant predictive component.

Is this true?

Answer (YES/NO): NO